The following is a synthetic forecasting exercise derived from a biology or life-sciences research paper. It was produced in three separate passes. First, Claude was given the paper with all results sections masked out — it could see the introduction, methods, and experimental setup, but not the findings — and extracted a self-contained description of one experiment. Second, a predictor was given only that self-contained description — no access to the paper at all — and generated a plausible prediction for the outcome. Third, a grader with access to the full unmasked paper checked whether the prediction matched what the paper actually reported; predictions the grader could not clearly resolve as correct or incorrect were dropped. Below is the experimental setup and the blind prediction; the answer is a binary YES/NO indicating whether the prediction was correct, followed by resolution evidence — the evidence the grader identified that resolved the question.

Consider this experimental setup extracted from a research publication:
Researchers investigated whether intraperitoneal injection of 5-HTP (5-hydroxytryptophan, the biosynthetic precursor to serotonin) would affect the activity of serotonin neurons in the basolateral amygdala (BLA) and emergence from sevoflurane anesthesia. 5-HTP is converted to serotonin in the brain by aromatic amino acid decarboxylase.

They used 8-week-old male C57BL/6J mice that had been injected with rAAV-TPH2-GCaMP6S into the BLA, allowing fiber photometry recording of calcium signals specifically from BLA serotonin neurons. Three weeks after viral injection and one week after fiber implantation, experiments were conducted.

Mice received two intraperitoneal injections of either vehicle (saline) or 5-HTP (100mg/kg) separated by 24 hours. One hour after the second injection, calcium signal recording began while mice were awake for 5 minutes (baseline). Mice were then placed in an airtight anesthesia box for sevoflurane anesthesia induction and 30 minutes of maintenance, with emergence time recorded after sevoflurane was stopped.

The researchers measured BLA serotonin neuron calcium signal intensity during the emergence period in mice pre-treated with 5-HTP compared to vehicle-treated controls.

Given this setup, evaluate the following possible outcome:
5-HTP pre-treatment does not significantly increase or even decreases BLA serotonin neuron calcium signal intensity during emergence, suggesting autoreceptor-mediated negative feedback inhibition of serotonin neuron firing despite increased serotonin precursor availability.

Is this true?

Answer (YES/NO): NO